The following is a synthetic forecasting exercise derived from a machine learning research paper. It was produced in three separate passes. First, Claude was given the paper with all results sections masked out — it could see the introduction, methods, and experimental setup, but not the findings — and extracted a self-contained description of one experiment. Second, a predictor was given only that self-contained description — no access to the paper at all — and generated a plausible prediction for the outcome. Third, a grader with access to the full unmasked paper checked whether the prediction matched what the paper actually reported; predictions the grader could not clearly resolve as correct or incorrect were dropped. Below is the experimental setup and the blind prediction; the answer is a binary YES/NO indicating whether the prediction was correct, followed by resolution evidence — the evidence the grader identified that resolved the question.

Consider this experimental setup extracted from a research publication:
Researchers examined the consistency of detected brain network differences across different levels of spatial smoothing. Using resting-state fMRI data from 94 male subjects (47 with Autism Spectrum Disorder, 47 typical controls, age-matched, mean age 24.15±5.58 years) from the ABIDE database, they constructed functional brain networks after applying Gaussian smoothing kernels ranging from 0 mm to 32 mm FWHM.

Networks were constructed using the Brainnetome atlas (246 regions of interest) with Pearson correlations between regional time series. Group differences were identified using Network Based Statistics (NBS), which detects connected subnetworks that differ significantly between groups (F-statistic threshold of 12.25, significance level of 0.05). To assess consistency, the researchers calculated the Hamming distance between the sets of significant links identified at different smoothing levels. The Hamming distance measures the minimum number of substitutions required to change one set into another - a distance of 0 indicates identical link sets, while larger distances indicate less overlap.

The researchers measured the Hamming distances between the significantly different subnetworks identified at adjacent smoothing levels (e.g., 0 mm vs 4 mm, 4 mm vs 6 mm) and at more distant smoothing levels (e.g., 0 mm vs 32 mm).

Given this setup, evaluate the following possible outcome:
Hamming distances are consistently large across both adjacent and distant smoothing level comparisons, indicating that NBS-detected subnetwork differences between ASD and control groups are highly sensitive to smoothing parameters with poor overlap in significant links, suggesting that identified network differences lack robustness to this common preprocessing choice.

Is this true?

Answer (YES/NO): NO